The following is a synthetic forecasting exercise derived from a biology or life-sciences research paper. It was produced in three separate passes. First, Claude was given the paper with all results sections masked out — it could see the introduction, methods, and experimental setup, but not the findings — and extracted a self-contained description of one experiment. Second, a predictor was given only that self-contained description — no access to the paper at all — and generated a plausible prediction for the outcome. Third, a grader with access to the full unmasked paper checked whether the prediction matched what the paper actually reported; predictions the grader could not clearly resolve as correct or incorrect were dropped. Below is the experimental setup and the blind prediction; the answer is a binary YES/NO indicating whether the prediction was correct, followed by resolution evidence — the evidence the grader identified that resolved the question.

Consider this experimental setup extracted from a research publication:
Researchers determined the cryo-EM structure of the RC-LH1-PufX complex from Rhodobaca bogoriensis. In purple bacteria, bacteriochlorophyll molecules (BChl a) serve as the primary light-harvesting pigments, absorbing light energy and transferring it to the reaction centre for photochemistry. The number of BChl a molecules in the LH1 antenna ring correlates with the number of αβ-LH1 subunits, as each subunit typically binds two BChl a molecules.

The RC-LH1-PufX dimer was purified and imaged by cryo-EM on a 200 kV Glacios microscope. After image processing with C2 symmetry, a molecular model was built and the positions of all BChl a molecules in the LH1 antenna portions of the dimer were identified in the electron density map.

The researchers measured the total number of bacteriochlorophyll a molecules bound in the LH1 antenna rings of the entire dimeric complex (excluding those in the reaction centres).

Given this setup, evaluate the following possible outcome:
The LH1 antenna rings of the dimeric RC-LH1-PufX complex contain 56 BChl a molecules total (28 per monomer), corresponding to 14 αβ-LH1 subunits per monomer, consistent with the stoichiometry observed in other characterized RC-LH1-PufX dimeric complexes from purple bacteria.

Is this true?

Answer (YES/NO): NO